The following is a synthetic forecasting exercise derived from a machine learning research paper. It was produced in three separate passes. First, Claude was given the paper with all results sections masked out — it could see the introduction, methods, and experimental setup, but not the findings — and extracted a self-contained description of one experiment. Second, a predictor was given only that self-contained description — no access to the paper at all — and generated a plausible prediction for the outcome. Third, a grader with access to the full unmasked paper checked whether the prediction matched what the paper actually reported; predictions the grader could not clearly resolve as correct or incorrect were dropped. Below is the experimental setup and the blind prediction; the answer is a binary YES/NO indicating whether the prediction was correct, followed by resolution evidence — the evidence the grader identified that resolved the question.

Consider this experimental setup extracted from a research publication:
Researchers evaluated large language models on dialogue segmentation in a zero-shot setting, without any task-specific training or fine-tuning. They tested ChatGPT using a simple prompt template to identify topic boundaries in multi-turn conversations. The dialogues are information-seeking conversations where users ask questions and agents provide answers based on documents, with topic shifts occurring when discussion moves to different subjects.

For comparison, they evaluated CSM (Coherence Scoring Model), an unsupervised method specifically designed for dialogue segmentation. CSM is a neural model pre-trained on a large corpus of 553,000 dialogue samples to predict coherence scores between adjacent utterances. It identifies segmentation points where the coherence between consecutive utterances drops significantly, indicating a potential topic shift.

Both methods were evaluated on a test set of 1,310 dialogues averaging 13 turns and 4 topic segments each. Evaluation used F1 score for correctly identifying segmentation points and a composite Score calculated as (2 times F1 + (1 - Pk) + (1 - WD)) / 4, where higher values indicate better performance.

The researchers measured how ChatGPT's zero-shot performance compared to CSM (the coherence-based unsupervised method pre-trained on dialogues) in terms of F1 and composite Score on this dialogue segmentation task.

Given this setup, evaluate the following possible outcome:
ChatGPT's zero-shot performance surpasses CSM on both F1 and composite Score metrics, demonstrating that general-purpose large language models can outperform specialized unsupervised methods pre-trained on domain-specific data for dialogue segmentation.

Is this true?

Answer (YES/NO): YES